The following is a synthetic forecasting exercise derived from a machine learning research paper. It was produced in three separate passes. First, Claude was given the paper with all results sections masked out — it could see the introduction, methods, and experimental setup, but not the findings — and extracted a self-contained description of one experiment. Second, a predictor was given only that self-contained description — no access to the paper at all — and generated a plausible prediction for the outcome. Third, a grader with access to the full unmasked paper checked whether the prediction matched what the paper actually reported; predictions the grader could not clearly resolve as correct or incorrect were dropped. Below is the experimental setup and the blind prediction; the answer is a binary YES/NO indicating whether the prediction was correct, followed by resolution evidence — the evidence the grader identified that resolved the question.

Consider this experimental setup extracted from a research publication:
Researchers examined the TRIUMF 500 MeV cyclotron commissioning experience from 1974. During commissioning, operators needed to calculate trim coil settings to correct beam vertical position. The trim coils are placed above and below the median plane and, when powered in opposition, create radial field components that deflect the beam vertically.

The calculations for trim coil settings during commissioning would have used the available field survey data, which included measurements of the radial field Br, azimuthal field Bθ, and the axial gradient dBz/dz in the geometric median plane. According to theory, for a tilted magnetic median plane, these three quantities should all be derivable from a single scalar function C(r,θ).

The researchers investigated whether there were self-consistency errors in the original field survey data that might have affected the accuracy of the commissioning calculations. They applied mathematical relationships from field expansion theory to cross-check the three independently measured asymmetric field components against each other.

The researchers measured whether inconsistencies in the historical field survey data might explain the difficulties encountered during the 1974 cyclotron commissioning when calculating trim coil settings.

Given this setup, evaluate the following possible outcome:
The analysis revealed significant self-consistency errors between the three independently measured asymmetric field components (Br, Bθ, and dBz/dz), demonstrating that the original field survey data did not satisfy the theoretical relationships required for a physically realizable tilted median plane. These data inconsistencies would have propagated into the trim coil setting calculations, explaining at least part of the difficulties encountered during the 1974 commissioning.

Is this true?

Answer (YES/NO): YES